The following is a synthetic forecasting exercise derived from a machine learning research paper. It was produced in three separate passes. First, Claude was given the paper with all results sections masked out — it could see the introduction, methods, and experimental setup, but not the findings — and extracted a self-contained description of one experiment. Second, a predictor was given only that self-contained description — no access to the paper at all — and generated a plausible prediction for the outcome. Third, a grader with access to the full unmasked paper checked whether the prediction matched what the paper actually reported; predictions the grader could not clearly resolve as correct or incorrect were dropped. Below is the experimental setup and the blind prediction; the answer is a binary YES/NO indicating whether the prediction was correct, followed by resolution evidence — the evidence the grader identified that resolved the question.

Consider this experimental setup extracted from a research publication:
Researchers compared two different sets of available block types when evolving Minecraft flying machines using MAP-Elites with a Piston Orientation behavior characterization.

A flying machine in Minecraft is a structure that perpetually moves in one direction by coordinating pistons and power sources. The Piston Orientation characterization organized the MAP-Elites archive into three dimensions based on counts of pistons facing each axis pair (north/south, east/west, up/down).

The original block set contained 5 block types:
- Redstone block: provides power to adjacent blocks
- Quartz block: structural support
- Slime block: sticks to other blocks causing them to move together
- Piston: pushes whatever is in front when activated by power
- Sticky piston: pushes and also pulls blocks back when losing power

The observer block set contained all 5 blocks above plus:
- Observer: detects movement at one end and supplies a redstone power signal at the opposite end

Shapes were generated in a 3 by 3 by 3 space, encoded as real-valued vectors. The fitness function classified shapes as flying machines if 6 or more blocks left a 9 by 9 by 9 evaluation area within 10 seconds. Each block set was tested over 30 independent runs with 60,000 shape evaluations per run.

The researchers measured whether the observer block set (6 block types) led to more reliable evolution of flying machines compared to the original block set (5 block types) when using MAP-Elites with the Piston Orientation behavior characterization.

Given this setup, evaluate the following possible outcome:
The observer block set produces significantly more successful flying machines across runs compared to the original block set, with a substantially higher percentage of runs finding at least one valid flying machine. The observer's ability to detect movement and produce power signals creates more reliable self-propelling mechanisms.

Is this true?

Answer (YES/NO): YES